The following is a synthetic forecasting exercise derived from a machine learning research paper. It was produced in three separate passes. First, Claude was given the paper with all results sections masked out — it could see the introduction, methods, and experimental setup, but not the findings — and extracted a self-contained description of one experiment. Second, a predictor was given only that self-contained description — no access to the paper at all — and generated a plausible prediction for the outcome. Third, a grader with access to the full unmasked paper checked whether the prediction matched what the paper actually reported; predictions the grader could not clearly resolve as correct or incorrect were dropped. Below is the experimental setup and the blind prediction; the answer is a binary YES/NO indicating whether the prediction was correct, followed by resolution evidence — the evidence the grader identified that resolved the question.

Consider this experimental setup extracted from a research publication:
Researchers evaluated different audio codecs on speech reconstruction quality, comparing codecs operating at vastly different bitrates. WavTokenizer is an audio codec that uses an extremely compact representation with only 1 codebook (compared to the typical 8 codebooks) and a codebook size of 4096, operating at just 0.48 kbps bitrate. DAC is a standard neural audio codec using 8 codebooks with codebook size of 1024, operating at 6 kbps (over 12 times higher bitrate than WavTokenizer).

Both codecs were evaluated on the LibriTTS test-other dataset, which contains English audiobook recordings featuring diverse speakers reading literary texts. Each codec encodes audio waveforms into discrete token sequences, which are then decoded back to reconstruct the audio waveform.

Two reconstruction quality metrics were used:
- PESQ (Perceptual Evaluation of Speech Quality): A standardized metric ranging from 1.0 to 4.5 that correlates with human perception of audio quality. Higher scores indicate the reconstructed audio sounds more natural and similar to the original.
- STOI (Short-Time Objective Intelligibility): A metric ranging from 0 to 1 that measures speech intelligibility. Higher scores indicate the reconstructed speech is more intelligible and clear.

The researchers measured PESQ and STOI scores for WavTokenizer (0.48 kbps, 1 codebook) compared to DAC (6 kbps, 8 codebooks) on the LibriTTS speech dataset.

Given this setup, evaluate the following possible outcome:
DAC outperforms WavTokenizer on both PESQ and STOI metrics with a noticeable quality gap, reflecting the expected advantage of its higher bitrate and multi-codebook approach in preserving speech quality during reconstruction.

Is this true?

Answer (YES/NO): YES